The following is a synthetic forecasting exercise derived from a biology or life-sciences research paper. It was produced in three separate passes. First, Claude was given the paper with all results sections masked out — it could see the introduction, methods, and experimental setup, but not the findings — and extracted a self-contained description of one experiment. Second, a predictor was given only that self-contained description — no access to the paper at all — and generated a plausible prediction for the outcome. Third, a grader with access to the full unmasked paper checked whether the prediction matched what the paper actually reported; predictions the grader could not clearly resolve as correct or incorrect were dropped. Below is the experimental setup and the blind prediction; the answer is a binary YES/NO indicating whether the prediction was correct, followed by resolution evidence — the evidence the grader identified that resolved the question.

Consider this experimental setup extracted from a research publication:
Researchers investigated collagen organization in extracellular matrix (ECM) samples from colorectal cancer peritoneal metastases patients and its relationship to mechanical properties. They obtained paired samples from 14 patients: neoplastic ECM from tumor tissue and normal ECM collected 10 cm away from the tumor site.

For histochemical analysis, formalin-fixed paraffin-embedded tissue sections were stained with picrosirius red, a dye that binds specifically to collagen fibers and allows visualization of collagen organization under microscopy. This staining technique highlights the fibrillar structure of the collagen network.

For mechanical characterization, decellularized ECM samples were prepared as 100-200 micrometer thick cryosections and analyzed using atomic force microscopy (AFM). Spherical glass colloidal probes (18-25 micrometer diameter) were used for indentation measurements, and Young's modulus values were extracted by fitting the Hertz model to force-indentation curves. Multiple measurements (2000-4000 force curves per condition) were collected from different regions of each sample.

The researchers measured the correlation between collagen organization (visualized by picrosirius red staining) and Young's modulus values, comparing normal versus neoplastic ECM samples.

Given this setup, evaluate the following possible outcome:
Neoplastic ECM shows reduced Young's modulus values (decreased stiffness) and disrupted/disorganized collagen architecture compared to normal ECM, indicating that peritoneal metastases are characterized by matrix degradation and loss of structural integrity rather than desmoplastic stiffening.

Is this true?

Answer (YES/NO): NO